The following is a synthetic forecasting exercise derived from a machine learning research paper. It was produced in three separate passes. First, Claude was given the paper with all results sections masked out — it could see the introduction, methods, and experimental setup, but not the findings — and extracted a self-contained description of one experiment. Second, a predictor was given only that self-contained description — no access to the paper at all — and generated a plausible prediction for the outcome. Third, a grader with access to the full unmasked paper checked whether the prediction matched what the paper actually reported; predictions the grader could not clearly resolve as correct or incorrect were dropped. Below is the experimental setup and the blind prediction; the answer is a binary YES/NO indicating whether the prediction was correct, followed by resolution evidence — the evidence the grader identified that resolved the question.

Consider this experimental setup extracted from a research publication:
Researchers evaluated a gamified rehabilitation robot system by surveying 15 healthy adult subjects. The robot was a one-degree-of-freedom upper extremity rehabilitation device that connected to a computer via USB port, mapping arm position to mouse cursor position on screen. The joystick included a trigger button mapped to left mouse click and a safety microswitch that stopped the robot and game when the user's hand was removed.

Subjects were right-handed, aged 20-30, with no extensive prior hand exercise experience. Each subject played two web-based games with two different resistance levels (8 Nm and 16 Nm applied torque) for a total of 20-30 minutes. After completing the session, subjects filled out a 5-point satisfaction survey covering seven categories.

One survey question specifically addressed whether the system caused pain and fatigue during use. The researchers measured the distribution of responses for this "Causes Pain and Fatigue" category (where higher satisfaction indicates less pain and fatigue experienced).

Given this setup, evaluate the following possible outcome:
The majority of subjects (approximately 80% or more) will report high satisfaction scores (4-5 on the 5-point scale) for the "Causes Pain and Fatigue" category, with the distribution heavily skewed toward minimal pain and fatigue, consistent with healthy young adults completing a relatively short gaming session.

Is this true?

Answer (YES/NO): YES